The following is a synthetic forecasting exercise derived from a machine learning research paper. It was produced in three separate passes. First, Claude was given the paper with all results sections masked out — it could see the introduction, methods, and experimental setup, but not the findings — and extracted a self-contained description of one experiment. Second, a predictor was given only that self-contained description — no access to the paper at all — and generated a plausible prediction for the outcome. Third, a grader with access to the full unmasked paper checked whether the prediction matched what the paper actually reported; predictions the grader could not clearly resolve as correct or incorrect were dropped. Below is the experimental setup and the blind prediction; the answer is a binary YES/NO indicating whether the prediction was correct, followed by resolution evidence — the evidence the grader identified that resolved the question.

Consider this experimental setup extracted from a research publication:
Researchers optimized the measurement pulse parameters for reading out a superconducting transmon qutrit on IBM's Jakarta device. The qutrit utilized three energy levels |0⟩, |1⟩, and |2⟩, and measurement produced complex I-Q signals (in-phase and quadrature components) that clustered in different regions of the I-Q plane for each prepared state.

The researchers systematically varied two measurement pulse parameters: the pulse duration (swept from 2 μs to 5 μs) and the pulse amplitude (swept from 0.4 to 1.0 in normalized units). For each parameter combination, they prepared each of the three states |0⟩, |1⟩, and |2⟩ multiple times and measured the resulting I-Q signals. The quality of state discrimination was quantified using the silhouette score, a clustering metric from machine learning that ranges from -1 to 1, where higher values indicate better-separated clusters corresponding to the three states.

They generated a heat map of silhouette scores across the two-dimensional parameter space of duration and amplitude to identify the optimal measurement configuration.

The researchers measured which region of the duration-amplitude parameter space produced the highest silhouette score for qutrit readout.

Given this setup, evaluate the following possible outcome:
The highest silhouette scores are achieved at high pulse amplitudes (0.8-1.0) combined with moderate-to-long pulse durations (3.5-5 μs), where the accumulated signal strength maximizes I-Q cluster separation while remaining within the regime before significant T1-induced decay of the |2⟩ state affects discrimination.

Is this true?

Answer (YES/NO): YES